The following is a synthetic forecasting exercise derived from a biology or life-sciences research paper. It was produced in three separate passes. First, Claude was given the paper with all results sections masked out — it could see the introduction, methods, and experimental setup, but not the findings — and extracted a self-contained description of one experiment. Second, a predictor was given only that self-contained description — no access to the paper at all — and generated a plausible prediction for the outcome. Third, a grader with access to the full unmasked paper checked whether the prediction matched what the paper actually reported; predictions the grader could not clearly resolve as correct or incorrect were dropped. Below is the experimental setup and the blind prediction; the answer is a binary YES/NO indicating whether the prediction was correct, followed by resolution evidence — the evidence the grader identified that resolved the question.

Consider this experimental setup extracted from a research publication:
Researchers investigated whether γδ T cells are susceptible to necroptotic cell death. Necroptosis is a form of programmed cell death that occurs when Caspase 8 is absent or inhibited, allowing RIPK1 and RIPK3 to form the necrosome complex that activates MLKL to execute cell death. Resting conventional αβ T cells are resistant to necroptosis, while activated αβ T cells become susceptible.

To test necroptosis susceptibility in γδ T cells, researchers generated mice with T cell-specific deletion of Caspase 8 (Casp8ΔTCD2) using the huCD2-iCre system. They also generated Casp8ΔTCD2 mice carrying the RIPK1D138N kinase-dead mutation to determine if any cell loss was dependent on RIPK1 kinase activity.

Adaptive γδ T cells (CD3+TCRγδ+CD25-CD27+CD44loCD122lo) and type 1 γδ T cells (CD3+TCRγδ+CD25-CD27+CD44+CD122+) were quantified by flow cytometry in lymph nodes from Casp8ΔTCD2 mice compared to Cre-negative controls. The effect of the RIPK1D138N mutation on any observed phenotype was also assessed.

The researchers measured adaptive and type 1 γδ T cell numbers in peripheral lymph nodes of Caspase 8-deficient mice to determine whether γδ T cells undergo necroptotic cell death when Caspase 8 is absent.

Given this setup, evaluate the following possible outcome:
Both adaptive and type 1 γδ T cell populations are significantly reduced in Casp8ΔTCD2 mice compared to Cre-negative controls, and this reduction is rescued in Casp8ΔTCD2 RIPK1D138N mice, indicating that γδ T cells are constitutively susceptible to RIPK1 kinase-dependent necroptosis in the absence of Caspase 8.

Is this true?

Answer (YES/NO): YES